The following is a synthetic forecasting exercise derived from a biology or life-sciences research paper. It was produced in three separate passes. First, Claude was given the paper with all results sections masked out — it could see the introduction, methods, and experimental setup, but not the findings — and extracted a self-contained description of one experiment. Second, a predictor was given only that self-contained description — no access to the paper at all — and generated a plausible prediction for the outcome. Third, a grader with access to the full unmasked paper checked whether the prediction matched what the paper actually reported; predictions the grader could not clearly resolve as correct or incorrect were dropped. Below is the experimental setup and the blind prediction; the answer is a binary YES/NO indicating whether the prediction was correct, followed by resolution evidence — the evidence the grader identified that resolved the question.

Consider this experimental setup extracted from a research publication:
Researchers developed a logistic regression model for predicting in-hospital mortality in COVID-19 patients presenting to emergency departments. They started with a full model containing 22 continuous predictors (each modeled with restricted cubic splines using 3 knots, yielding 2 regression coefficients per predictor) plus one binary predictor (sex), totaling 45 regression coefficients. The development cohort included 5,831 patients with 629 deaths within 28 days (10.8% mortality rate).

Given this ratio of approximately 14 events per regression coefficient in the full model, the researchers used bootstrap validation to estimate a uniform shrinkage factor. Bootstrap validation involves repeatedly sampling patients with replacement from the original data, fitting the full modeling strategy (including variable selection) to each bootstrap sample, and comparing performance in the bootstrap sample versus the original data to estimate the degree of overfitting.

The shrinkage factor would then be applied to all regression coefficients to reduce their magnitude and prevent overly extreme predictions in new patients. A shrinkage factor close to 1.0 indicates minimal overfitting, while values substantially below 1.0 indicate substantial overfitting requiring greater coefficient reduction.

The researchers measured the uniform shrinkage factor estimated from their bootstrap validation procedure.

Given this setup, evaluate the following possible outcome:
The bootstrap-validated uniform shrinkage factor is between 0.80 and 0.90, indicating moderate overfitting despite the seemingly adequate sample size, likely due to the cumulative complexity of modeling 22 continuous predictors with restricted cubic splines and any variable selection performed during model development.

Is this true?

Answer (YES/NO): NO